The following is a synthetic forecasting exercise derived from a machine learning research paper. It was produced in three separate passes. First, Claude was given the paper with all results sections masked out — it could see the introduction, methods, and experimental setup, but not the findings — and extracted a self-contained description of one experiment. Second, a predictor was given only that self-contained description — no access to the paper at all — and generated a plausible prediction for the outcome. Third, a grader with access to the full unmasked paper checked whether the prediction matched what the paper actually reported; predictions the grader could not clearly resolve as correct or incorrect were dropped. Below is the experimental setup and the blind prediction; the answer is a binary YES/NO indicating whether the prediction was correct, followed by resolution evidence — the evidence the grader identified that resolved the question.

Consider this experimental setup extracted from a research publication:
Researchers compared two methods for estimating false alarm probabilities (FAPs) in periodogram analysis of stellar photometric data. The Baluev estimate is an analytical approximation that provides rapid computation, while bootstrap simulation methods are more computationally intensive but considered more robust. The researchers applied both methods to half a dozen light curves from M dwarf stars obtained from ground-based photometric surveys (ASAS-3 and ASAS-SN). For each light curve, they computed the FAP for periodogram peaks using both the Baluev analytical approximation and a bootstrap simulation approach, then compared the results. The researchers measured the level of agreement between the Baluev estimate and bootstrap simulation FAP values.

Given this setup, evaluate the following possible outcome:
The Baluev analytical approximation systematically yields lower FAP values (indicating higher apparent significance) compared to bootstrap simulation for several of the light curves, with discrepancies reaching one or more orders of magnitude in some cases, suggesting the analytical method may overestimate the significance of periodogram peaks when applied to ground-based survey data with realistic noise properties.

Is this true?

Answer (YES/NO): NO